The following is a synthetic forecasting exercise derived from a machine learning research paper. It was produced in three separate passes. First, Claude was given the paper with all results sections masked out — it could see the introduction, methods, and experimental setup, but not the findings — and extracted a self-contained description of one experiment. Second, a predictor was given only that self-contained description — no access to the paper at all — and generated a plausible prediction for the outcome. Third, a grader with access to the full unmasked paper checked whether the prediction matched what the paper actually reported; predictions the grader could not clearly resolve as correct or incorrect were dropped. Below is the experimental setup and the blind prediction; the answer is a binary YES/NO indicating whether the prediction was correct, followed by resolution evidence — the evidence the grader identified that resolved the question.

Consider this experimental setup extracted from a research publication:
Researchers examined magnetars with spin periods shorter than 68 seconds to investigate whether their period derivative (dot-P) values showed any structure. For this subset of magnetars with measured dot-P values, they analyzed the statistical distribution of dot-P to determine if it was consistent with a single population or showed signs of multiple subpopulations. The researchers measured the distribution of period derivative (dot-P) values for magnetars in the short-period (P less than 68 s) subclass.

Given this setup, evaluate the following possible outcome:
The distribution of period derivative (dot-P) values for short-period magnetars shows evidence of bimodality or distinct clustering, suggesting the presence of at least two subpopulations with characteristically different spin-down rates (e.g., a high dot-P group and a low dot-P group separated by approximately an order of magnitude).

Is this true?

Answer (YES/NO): YES